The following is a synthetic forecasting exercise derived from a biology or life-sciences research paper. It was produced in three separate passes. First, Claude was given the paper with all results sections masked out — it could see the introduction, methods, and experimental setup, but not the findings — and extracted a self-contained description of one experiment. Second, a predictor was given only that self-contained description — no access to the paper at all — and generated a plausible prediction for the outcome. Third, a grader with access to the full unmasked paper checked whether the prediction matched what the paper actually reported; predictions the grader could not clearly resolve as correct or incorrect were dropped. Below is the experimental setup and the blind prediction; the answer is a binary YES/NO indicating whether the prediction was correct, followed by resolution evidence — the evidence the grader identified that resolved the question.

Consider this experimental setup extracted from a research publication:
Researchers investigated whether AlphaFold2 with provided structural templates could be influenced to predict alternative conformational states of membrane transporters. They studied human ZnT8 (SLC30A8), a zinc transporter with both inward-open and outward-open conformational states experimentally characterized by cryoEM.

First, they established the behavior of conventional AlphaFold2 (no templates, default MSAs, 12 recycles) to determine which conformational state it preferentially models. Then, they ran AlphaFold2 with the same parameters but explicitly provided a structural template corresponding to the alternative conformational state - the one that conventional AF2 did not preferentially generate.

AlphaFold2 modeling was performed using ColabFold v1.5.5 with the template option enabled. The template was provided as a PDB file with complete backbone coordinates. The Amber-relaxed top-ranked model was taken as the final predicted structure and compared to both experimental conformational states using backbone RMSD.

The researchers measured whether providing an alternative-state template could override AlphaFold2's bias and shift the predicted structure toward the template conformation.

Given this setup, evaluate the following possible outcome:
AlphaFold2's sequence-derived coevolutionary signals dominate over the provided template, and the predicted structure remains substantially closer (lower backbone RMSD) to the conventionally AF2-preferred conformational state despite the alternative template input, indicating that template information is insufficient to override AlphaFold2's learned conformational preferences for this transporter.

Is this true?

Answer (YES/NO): NO